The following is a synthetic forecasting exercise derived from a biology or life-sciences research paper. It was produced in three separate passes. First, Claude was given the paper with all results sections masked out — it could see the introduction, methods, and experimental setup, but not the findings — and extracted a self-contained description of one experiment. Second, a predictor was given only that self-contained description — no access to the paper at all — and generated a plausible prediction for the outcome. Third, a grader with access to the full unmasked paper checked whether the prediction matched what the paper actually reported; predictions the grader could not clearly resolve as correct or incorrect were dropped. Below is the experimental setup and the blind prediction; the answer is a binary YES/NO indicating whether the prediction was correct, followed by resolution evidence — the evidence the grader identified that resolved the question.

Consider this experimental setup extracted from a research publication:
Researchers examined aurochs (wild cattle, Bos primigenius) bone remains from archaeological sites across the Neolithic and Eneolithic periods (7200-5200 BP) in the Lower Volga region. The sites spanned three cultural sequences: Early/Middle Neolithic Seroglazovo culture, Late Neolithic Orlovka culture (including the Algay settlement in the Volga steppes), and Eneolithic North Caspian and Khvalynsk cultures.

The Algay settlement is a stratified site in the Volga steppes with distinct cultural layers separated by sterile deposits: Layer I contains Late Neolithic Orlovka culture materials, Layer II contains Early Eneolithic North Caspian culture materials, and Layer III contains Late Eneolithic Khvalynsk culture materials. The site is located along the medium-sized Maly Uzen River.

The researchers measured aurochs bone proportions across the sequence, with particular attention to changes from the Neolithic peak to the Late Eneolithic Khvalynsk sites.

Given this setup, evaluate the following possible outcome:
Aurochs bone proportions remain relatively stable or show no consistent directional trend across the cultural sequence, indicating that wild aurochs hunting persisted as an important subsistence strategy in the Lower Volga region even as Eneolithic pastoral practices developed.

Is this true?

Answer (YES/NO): NO